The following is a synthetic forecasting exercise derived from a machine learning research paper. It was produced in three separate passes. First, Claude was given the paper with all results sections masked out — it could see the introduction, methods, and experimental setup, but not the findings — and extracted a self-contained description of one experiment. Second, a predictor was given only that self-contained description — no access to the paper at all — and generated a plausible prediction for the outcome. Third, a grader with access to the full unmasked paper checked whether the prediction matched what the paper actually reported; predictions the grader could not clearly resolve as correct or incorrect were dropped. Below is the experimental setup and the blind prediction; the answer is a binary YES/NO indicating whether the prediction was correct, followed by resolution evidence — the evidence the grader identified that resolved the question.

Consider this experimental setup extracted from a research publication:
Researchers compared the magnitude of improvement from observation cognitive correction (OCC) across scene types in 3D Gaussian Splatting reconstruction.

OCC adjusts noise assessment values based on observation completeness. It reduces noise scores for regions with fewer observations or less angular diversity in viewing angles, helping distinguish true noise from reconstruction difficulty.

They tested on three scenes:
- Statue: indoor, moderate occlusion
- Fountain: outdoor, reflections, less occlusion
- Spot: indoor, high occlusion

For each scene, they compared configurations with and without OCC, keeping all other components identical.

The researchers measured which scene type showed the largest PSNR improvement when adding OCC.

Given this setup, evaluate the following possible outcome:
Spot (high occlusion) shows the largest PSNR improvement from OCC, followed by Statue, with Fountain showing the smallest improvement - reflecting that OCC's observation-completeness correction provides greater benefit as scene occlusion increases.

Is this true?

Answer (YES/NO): NO